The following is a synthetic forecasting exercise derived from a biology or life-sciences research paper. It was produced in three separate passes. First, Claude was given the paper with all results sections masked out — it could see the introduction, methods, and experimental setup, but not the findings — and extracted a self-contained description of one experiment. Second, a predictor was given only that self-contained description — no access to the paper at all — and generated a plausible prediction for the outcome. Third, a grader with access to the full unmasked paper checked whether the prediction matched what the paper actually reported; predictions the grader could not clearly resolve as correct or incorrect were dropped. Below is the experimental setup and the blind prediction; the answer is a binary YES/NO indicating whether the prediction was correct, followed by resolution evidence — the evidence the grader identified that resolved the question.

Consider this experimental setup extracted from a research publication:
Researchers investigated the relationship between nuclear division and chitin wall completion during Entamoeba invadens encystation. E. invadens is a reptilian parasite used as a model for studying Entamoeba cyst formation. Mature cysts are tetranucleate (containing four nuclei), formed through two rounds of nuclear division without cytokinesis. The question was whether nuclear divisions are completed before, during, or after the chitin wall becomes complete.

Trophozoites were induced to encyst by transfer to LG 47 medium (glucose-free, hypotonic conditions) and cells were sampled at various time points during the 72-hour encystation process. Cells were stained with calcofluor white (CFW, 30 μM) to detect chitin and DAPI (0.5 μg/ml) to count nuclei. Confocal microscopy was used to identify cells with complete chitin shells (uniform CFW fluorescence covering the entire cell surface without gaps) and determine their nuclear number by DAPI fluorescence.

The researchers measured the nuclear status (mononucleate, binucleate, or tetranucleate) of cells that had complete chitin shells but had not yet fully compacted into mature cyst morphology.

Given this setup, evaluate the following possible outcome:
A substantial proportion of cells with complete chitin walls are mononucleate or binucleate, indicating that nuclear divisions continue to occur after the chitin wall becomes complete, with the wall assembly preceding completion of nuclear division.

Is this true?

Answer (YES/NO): YES